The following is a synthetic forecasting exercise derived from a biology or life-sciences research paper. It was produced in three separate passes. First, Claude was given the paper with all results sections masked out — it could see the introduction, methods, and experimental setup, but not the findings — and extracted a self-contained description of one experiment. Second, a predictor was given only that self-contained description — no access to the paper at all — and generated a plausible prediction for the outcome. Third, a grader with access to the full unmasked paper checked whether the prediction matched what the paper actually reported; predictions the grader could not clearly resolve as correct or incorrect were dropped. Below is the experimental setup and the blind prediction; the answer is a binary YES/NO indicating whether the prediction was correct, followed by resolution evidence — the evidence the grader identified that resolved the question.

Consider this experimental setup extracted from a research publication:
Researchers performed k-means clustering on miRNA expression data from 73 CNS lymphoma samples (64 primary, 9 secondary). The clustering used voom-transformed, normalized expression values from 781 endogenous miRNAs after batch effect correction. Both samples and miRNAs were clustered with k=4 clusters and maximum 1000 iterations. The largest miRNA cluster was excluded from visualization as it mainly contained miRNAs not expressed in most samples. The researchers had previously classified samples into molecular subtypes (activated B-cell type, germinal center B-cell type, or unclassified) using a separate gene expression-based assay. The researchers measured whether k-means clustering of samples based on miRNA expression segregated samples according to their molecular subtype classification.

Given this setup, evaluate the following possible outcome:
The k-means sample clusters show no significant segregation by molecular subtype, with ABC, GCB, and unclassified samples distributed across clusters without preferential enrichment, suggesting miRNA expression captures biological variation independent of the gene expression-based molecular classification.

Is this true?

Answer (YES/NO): YES